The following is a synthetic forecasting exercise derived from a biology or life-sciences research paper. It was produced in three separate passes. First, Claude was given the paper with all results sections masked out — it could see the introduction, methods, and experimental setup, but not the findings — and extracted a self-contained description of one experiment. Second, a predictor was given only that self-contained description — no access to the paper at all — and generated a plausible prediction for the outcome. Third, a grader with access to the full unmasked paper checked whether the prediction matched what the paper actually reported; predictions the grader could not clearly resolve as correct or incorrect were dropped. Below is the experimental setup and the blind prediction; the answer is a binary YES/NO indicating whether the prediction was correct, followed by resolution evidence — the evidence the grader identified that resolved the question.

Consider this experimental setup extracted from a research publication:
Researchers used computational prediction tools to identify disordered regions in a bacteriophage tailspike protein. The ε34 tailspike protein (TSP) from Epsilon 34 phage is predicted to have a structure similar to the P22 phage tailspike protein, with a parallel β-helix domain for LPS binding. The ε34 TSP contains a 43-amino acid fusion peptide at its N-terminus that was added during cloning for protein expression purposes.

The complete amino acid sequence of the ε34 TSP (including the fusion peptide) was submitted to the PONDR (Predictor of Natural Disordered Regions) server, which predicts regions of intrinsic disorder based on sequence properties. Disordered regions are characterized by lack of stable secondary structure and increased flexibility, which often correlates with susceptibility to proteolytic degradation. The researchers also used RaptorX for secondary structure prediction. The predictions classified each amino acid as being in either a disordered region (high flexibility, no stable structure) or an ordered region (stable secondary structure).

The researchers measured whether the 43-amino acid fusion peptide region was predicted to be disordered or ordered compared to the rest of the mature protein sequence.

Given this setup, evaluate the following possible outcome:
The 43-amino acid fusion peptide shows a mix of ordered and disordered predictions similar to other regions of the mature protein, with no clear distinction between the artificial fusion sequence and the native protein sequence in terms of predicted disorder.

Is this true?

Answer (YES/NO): NO